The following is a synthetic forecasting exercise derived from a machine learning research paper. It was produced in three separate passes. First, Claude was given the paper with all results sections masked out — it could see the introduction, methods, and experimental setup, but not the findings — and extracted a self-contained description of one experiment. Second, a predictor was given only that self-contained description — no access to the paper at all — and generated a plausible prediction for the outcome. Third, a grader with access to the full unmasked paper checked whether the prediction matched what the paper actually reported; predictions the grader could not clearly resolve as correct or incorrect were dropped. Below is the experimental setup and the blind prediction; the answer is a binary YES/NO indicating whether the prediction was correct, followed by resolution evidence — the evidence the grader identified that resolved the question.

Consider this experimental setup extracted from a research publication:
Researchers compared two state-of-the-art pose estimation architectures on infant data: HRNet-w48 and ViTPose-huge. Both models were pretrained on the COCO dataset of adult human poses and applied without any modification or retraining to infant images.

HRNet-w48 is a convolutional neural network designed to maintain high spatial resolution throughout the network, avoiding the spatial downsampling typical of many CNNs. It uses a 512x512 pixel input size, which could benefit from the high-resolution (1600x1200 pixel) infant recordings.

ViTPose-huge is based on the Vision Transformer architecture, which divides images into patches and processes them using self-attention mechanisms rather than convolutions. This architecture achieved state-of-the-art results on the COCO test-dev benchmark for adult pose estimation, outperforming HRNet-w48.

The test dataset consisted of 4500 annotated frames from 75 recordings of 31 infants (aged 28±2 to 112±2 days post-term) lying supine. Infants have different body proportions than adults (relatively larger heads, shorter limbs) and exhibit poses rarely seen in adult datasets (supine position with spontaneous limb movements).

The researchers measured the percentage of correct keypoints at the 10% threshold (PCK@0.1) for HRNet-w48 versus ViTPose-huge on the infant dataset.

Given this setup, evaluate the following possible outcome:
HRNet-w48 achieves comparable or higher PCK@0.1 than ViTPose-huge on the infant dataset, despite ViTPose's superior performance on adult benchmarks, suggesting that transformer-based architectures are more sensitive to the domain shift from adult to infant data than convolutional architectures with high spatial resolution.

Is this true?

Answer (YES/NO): NO